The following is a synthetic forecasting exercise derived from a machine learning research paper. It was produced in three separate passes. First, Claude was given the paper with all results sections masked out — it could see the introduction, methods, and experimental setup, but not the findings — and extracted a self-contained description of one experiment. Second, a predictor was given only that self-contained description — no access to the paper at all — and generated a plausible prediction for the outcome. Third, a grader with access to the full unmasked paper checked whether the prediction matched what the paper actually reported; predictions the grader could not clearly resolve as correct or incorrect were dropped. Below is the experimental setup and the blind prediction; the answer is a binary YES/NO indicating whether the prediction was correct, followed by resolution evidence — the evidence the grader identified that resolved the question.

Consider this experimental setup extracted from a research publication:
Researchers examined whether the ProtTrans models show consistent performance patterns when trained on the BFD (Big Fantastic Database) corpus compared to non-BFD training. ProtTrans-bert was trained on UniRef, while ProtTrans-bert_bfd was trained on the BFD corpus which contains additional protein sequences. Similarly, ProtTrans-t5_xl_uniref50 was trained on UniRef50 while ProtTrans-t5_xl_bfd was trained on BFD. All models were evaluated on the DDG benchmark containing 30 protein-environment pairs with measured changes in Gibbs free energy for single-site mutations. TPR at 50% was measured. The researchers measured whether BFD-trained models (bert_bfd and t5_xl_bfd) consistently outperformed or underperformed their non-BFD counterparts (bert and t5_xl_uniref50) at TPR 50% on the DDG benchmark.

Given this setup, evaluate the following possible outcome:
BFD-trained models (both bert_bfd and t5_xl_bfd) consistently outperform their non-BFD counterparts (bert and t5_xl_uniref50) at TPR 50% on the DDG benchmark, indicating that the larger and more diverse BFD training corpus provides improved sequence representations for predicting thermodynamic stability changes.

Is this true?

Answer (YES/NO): NO